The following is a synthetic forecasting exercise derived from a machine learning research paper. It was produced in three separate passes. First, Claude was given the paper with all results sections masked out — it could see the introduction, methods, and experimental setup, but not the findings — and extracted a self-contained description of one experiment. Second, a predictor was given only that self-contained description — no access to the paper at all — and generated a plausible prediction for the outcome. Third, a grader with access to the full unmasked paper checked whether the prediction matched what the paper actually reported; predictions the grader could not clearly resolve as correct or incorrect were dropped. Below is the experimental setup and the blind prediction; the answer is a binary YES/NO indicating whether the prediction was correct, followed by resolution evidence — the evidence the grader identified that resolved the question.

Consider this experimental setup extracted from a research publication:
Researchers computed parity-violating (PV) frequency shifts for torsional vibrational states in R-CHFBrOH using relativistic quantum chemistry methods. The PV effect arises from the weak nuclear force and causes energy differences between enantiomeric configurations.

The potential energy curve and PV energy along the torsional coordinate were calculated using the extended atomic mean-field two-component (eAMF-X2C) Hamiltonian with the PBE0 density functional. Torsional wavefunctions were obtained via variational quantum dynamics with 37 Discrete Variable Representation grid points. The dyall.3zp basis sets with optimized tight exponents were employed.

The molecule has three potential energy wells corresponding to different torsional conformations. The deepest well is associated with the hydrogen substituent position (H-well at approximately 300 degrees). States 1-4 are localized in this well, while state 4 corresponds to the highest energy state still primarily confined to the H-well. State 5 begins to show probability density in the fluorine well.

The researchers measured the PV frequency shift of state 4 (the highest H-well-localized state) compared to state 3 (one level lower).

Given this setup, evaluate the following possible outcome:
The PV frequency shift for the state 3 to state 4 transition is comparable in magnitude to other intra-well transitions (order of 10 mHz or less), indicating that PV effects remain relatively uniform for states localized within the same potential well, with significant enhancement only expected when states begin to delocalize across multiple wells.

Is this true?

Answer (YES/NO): NO